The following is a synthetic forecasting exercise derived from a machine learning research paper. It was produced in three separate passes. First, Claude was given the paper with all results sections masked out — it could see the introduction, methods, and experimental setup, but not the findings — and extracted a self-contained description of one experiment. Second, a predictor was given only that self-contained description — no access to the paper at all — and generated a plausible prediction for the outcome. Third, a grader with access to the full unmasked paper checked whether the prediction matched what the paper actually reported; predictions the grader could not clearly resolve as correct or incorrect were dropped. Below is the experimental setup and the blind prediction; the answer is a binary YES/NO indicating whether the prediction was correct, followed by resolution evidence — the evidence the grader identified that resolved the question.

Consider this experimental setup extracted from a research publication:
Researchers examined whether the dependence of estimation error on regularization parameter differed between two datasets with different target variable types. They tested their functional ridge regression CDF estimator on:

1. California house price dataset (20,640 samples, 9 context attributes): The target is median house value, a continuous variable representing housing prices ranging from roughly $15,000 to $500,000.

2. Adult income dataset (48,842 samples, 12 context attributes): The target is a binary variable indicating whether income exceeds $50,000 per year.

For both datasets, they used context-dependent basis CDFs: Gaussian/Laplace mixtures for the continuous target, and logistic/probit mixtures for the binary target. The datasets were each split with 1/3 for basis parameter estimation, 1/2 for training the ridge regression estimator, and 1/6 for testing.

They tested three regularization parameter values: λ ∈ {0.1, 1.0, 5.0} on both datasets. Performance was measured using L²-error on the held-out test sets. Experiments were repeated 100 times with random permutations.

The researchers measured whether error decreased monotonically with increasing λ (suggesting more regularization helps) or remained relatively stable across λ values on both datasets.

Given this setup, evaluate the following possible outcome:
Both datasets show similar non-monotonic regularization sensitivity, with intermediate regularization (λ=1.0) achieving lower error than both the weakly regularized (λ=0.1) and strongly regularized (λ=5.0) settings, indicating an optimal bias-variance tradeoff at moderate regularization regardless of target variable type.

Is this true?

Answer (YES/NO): NO